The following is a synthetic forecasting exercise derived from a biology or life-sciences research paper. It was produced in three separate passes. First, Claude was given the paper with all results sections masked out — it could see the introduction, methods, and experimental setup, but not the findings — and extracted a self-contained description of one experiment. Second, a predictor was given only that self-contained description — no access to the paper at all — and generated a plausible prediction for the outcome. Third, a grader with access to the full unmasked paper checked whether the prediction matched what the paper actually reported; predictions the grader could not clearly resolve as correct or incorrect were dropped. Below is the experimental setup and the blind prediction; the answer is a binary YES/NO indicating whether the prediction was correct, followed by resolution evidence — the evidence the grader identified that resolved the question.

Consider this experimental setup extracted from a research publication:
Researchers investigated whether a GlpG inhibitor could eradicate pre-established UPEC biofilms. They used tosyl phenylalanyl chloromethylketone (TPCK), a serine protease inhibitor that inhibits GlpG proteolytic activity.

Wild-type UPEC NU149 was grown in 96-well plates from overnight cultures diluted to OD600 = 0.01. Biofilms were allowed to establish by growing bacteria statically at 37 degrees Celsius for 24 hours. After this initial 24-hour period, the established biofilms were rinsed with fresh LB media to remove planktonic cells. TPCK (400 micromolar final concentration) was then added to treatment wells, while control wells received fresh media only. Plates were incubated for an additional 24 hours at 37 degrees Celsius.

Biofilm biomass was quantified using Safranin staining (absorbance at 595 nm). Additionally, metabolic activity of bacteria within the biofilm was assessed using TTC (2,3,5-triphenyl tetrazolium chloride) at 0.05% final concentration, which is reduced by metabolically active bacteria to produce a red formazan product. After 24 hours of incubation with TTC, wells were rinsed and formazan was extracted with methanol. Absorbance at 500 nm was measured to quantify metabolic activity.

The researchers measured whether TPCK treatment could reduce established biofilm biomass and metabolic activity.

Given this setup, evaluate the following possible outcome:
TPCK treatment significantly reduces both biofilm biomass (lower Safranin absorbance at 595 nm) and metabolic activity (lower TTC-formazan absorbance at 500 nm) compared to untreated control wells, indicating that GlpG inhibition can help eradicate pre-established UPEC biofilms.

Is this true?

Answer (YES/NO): NO